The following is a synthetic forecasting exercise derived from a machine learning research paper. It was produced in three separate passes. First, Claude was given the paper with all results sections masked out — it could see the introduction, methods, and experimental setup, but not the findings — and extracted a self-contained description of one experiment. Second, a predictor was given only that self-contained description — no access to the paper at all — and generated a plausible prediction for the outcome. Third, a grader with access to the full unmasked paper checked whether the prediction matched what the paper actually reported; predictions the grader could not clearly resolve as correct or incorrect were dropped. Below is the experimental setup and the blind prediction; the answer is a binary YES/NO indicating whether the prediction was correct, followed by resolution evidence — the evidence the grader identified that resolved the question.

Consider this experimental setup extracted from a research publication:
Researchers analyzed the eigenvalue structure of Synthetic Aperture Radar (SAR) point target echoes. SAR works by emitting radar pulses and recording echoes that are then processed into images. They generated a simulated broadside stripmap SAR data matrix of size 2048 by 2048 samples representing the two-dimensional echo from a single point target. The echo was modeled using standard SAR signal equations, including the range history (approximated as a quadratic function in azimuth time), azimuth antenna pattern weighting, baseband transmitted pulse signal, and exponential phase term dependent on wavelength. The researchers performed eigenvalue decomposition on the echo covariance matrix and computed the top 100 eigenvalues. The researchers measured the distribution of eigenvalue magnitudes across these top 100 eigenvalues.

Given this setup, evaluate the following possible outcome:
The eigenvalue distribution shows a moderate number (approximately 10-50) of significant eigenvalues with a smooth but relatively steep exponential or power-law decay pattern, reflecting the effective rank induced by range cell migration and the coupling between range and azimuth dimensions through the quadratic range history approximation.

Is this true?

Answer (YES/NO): NO